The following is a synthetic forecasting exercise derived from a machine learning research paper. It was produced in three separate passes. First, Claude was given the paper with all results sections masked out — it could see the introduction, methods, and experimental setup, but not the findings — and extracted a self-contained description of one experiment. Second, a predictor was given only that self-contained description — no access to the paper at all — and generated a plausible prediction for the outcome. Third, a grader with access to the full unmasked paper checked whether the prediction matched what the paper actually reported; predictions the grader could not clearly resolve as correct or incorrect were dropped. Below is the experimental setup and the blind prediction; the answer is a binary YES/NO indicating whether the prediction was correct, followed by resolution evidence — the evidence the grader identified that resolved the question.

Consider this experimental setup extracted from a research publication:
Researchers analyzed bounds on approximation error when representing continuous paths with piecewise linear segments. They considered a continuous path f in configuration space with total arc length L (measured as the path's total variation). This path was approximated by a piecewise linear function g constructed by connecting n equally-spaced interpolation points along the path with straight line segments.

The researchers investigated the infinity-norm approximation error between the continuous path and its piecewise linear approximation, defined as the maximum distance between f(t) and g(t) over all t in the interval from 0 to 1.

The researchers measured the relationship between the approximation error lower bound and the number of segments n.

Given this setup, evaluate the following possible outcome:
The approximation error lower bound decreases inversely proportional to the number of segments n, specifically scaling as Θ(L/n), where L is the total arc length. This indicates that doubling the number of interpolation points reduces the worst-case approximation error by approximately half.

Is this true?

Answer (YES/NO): YES